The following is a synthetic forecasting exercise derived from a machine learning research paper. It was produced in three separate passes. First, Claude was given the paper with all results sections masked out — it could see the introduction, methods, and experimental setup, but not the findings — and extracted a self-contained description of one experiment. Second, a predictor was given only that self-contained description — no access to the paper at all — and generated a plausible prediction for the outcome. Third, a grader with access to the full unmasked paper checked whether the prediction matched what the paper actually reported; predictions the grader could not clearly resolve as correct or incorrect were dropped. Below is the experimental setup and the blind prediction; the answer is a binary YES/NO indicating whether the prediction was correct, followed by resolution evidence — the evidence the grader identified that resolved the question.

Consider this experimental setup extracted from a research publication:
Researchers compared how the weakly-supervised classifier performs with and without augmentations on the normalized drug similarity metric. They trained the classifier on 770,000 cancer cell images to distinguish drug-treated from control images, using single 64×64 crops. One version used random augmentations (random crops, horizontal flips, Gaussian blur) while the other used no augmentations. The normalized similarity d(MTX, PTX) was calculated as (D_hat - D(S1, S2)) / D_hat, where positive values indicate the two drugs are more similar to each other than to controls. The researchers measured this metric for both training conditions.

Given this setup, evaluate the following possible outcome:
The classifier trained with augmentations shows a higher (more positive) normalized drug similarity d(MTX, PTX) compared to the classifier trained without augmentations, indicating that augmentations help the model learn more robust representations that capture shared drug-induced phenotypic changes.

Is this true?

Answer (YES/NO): YES